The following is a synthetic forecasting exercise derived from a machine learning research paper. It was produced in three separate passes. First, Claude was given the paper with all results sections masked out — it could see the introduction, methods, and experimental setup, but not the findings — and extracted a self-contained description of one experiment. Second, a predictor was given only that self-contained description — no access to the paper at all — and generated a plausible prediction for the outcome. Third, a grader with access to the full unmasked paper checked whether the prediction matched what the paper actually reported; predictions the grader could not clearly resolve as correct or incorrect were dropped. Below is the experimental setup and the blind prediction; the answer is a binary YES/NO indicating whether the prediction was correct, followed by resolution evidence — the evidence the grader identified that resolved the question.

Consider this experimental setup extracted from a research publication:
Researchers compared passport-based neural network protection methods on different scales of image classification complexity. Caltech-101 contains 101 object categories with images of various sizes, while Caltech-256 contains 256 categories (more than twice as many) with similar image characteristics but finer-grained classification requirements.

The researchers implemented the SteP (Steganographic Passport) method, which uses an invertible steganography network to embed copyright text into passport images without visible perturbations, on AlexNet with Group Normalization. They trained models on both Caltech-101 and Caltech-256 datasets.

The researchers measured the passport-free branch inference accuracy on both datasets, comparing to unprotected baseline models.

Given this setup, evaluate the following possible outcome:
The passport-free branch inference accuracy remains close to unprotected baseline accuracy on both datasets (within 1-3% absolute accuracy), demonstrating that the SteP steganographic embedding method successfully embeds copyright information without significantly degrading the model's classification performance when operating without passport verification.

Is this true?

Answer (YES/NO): YES